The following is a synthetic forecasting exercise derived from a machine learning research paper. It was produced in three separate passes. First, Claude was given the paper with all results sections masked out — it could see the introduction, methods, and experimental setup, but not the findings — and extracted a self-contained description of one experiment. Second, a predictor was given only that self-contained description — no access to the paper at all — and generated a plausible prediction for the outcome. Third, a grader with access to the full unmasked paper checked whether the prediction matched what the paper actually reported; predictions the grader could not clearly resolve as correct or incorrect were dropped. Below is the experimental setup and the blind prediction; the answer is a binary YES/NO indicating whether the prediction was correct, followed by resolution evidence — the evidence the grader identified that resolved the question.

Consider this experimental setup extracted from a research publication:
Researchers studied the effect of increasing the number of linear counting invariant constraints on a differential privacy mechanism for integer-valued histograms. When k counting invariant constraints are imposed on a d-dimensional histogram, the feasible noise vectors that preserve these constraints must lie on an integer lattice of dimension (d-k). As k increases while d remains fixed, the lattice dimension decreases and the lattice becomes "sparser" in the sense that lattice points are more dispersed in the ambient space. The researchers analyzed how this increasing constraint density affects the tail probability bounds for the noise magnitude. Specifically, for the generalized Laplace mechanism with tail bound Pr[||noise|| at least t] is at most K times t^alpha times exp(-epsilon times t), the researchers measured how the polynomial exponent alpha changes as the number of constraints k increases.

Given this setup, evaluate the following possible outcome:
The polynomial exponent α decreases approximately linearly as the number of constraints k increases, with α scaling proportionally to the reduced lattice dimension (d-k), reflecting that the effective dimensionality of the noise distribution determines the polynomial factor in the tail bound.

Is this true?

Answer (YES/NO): YES